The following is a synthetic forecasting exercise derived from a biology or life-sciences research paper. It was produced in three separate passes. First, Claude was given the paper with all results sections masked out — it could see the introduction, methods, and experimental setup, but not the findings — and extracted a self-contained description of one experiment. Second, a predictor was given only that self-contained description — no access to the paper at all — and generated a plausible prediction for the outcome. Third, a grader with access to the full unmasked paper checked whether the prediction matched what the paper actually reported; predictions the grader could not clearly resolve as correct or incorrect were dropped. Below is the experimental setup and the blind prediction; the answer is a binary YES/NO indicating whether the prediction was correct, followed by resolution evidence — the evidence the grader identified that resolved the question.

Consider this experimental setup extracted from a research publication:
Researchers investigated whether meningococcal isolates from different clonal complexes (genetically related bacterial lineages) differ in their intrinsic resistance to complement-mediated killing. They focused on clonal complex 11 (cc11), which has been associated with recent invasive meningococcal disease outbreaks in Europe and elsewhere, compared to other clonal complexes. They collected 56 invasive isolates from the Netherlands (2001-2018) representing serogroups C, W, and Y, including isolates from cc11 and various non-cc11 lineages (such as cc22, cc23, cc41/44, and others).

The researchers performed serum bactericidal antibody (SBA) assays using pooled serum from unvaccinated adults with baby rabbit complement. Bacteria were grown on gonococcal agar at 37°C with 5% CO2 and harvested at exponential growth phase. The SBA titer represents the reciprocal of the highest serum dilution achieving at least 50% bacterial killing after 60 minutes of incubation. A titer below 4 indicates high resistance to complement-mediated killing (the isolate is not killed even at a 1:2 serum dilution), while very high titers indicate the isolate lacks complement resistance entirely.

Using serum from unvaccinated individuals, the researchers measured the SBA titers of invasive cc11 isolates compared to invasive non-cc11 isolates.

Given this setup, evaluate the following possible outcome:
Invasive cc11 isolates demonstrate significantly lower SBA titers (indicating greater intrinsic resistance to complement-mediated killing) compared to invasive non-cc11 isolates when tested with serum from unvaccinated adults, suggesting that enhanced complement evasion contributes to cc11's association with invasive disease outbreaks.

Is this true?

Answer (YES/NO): NO